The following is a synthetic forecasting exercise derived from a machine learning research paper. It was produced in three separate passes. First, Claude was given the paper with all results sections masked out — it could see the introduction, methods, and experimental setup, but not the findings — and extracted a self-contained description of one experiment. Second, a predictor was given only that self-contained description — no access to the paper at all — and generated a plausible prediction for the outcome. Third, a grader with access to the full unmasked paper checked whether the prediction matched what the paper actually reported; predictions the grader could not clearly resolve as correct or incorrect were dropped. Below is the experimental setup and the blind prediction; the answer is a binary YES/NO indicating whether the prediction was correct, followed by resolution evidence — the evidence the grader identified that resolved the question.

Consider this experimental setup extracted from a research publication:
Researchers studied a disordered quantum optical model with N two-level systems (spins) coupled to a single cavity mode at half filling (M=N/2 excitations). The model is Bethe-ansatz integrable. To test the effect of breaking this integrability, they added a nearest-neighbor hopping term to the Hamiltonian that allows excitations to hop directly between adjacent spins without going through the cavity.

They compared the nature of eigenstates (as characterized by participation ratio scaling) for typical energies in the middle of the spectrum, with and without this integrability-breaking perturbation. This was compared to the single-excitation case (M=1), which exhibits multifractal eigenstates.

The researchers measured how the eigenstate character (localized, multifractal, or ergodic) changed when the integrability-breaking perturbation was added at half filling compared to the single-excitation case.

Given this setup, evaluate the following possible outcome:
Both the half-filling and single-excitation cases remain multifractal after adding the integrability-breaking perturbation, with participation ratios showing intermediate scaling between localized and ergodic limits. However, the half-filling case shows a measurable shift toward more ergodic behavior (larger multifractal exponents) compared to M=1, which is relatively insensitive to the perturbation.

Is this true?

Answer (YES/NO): NO